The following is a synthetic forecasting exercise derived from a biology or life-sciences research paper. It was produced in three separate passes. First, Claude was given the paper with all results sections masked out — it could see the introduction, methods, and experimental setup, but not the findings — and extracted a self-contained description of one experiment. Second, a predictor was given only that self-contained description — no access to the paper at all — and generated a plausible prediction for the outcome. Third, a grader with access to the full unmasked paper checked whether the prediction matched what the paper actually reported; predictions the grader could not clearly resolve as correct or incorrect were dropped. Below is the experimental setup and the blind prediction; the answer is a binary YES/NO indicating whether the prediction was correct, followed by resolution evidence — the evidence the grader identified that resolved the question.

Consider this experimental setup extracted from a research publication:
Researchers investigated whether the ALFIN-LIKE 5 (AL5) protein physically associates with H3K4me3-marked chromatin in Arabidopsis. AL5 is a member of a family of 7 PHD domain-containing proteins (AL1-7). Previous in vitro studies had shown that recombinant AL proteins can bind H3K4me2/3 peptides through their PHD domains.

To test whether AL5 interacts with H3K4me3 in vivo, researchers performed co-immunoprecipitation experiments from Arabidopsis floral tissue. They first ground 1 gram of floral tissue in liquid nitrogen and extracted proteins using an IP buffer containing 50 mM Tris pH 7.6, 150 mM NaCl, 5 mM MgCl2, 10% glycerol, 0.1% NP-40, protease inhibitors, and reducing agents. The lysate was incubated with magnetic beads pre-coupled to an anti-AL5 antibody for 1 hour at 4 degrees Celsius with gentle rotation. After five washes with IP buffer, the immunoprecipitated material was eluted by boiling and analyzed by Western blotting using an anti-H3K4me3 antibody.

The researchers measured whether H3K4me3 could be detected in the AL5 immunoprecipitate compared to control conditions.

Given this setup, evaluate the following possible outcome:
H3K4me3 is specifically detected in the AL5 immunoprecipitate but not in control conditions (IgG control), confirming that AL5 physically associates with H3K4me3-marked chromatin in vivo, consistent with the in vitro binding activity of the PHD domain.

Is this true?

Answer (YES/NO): YES